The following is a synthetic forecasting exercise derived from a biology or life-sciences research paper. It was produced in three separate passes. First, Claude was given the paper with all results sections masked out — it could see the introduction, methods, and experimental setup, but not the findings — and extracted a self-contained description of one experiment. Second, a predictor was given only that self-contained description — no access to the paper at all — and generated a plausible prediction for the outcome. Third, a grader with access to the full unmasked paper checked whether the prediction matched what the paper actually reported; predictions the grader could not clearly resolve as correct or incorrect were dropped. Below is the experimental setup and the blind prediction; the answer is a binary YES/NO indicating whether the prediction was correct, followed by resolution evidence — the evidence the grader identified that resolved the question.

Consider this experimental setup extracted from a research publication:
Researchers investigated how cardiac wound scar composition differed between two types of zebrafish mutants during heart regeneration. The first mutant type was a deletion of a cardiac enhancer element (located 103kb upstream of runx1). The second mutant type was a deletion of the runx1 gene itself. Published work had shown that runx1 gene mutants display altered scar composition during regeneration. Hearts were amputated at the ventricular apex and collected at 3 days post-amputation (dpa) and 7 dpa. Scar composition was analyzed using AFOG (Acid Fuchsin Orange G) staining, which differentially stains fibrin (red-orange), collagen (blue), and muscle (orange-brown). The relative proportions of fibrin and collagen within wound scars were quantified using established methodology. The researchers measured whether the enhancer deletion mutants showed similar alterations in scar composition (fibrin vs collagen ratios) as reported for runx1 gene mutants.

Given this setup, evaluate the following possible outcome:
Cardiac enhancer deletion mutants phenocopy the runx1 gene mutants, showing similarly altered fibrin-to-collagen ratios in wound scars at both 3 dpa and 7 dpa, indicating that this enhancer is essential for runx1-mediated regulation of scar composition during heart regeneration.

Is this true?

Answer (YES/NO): NO